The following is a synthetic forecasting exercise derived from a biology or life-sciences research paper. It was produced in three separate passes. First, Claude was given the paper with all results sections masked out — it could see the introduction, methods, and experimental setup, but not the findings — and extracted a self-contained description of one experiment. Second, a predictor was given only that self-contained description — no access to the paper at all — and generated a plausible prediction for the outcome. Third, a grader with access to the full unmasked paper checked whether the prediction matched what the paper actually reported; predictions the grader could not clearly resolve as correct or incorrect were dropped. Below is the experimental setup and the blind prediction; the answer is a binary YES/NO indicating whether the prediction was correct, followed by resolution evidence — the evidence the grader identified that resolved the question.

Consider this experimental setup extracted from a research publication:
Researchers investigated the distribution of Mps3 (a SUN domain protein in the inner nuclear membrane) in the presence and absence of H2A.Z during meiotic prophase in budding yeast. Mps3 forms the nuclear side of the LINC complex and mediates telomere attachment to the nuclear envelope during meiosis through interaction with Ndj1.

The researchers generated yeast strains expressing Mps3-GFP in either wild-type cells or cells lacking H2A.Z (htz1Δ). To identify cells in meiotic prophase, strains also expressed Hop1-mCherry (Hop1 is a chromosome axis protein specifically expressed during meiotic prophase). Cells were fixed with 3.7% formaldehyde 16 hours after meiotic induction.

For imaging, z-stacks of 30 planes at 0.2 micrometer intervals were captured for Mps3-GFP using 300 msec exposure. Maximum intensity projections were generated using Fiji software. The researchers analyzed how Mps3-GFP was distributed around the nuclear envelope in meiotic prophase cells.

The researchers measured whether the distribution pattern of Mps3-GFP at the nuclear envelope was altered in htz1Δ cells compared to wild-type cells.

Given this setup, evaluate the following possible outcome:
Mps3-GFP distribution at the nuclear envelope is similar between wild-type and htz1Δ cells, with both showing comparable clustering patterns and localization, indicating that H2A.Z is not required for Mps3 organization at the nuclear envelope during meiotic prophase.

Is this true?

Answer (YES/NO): NO